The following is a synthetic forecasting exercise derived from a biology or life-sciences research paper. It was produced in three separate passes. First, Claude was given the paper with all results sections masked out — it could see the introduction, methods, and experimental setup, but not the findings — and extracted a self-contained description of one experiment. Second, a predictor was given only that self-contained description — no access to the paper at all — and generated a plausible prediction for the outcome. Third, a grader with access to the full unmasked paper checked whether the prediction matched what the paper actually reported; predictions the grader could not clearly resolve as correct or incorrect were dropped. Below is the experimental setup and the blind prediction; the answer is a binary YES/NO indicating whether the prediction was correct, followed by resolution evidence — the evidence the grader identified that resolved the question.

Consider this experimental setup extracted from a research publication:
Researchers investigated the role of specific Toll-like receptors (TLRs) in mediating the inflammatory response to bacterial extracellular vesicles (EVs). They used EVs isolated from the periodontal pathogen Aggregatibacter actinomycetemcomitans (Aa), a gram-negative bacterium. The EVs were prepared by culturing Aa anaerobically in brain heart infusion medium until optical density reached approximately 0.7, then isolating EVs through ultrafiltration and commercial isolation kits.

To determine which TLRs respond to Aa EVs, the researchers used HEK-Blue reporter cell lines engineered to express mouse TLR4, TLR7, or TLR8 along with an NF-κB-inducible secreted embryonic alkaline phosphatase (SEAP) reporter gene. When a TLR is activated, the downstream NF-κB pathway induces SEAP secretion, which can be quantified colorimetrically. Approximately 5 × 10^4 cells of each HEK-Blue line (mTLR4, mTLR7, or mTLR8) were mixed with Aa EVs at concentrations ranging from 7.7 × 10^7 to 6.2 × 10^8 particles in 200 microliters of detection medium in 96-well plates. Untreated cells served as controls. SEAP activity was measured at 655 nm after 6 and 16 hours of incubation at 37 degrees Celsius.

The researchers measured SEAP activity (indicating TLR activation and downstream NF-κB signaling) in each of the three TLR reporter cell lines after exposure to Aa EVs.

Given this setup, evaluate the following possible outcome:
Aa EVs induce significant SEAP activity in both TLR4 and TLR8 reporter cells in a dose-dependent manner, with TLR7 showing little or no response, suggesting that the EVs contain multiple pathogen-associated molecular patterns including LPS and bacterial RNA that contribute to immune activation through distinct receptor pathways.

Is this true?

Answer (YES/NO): YES